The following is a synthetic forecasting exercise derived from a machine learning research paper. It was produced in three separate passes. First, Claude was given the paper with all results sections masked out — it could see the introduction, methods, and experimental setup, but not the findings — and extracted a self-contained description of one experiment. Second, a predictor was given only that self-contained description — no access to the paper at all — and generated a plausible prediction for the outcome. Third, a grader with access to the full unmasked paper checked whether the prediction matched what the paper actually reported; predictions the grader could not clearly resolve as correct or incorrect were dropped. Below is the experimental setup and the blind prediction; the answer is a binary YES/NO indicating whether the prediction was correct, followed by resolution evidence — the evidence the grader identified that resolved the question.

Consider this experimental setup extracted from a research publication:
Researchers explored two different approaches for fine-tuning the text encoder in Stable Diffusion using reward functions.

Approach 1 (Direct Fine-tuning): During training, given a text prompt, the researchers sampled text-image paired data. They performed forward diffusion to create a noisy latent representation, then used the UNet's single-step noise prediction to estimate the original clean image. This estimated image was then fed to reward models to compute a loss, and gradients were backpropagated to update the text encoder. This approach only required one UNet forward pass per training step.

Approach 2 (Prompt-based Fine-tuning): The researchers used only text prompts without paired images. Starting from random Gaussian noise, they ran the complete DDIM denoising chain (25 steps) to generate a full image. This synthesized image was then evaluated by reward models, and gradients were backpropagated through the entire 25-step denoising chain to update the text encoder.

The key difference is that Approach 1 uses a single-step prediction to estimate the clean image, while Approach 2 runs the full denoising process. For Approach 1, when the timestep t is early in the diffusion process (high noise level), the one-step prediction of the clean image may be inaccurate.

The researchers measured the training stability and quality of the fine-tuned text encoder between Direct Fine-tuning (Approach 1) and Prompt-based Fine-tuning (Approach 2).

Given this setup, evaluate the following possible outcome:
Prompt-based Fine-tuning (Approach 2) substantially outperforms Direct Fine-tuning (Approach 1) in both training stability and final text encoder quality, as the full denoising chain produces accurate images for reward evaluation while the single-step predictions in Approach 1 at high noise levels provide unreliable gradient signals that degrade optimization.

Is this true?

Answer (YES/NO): YES